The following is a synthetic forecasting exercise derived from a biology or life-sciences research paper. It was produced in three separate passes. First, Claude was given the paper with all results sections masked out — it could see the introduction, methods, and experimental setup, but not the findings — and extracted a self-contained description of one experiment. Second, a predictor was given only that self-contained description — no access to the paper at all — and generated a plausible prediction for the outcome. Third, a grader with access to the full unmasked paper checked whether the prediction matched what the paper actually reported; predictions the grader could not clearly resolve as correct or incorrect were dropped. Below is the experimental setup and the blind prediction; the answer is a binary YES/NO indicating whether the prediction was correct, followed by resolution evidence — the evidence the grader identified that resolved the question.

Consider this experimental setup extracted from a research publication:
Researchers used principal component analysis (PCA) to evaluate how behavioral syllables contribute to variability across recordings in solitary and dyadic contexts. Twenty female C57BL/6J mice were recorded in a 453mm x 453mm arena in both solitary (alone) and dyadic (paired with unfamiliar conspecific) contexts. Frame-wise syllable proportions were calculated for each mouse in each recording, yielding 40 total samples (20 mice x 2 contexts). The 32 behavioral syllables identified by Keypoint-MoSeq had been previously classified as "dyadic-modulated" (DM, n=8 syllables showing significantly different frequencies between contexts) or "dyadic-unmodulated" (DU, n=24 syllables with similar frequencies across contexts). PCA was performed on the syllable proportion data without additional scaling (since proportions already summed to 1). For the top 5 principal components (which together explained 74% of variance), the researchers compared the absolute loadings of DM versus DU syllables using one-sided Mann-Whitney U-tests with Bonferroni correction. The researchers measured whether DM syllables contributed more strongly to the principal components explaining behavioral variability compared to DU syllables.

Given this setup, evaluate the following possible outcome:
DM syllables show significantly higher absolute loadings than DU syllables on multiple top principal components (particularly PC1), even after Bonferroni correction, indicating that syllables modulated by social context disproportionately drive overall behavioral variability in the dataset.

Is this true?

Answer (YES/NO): YES